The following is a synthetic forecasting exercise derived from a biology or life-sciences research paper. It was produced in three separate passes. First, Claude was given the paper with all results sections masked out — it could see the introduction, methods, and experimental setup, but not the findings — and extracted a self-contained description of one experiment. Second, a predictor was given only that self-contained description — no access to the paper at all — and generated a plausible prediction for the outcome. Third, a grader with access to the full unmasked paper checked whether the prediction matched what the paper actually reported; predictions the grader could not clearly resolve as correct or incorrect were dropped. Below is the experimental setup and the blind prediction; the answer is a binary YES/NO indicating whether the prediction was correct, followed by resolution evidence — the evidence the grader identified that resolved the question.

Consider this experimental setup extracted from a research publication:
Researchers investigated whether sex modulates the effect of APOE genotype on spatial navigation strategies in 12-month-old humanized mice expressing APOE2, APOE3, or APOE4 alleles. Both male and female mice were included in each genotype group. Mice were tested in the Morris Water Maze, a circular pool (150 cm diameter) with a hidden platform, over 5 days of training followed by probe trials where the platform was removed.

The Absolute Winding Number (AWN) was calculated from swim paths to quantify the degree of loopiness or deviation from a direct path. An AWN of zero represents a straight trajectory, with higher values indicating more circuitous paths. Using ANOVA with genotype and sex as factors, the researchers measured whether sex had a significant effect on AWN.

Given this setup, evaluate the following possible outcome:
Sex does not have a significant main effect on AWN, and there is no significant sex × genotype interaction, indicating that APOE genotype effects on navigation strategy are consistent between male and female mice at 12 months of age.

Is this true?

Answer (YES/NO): NO